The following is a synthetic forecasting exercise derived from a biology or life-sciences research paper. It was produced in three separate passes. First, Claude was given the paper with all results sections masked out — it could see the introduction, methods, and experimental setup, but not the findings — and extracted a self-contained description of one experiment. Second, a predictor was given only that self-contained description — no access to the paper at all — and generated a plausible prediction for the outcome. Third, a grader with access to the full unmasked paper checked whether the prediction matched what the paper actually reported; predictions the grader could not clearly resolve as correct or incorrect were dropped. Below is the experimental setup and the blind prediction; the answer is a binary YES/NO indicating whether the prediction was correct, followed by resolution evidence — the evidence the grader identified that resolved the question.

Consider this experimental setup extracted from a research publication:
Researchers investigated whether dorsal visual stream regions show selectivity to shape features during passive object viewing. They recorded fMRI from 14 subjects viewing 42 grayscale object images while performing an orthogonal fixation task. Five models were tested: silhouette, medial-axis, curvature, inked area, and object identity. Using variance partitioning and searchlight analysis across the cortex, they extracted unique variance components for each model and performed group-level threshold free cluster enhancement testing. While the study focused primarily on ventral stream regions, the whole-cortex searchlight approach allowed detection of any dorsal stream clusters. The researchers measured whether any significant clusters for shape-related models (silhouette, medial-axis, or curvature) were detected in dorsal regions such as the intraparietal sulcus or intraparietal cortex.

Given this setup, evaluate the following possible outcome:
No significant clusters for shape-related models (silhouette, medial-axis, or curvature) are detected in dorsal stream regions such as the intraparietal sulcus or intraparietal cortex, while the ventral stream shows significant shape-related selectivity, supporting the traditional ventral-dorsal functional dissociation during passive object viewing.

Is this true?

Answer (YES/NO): NO